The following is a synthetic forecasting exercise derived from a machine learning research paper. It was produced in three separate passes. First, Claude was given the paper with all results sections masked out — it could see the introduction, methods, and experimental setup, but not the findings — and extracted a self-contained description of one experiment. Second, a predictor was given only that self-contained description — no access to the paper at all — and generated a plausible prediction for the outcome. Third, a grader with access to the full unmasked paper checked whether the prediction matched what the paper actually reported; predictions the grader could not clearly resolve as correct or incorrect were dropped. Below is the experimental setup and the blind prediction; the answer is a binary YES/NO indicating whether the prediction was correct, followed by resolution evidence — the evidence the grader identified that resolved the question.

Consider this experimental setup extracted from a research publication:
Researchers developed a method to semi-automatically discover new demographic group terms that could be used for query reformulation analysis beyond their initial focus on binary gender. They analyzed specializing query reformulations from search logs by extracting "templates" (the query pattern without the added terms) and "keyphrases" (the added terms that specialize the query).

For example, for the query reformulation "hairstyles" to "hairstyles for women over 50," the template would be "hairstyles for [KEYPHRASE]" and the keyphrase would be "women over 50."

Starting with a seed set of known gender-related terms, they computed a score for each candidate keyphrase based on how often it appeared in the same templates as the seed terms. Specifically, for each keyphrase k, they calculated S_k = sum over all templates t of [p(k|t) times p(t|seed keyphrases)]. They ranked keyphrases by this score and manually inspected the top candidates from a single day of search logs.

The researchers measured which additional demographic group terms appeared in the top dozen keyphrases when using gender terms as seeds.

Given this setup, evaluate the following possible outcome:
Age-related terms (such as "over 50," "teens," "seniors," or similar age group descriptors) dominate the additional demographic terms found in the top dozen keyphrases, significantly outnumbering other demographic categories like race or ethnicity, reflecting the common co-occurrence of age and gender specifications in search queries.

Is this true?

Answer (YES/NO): YES